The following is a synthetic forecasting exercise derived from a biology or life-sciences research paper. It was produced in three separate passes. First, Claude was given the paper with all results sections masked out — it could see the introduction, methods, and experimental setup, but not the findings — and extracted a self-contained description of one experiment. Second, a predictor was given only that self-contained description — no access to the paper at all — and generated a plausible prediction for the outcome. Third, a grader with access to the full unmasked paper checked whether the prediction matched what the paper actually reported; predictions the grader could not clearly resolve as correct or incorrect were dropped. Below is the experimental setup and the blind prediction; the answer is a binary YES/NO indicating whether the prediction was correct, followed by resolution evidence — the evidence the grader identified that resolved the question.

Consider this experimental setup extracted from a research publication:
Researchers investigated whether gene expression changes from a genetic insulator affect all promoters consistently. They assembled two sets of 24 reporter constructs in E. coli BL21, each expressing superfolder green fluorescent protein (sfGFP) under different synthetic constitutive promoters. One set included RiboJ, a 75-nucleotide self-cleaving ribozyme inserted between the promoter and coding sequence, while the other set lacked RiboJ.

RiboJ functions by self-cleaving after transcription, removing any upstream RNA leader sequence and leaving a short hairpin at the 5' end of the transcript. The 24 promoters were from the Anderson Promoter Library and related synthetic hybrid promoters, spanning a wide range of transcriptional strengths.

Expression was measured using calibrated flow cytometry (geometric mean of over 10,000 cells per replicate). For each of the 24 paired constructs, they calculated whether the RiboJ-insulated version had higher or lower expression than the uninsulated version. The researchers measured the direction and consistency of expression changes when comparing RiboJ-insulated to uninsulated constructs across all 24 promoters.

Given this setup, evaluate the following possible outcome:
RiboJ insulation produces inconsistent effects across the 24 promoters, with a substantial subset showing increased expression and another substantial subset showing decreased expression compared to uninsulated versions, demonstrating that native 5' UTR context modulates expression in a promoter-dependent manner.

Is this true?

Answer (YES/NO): NO